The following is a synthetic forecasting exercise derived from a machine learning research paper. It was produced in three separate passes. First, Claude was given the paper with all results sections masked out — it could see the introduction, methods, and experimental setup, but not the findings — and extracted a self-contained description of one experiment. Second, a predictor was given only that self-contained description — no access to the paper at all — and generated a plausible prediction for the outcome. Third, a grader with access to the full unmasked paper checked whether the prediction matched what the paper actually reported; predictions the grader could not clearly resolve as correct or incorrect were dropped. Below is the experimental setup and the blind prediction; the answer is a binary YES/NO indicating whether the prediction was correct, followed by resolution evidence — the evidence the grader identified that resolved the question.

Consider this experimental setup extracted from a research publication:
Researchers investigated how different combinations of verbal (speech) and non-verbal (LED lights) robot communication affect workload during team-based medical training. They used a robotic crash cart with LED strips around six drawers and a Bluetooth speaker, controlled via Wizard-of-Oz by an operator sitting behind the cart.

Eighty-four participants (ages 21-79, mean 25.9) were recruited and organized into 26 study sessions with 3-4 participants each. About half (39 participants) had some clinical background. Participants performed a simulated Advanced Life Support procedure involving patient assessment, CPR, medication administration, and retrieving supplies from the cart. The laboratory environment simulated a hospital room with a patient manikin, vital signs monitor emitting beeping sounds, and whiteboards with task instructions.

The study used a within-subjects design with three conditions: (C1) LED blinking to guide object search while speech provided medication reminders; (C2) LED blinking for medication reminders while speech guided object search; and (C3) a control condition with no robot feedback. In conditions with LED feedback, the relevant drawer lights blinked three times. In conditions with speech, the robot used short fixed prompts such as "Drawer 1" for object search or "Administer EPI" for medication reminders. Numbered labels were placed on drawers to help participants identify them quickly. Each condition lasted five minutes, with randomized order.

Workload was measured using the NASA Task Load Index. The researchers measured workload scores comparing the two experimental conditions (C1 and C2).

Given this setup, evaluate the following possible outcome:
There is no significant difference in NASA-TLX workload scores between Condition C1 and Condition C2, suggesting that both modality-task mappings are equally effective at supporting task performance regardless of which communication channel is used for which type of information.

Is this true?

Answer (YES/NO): NO